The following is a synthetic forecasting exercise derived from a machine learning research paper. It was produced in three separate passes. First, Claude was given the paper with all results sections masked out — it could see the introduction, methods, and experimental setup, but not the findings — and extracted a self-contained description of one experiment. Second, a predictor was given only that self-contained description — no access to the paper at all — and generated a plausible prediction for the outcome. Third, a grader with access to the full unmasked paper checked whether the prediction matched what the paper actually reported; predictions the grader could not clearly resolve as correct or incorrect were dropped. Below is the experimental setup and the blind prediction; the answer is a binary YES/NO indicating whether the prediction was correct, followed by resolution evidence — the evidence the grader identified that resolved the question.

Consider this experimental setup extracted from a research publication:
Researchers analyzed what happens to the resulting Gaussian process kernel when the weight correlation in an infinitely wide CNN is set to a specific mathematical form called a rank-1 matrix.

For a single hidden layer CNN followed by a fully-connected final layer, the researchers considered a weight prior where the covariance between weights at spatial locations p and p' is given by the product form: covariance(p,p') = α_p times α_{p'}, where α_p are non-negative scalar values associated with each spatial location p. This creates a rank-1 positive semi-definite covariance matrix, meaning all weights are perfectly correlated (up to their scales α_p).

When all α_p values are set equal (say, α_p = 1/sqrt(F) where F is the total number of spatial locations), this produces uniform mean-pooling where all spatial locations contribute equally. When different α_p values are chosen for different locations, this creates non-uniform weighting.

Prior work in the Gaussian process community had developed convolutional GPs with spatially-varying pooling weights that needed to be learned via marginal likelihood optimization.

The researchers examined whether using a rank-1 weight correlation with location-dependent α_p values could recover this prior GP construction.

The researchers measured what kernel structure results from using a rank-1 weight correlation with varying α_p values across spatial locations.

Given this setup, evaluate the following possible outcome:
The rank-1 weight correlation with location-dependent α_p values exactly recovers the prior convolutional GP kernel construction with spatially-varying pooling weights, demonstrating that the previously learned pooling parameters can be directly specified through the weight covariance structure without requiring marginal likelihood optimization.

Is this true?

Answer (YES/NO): NO